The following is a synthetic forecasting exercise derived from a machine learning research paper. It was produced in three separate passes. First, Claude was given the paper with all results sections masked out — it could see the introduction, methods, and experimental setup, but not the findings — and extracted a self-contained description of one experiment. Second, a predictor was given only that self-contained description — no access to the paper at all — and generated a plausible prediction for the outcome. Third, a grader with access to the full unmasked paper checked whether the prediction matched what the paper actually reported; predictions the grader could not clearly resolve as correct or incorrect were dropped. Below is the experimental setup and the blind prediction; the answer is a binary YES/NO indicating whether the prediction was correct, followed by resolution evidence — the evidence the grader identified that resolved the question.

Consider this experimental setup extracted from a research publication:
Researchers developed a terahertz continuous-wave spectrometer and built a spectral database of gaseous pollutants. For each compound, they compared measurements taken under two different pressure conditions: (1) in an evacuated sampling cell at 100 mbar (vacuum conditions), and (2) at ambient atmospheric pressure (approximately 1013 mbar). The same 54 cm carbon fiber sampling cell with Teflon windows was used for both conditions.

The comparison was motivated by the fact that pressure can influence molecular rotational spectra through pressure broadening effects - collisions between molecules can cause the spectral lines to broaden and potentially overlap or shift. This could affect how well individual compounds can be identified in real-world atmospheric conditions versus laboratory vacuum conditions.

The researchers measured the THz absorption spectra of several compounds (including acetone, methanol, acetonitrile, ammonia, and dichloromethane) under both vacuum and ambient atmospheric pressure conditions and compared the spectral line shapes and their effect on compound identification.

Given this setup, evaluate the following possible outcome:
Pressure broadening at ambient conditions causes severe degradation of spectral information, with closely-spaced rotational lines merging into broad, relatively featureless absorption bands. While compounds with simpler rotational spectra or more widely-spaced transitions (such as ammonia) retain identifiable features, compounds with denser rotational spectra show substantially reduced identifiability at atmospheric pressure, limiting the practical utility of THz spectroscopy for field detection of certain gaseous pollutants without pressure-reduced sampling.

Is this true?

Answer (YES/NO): NO